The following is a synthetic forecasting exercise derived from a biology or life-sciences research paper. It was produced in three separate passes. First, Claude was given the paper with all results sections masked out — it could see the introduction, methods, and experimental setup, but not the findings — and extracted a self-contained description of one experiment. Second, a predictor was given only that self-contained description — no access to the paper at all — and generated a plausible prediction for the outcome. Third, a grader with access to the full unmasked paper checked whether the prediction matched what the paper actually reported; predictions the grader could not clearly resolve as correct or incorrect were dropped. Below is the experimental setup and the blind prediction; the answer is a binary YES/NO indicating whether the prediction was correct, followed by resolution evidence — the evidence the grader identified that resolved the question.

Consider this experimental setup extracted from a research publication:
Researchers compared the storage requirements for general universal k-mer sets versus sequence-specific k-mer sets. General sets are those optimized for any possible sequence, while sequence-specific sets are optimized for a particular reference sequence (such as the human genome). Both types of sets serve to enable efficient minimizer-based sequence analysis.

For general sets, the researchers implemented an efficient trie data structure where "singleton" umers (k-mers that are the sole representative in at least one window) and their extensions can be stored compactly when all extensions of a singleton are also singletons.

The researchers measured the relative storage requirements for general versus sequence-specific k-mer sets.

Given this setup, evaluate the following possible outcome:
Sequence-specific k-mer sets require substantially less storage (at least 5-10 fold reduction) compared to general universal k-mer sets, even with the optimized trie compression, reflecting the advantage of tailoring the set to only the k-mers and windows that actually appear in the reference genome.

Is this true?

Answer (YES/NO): NO